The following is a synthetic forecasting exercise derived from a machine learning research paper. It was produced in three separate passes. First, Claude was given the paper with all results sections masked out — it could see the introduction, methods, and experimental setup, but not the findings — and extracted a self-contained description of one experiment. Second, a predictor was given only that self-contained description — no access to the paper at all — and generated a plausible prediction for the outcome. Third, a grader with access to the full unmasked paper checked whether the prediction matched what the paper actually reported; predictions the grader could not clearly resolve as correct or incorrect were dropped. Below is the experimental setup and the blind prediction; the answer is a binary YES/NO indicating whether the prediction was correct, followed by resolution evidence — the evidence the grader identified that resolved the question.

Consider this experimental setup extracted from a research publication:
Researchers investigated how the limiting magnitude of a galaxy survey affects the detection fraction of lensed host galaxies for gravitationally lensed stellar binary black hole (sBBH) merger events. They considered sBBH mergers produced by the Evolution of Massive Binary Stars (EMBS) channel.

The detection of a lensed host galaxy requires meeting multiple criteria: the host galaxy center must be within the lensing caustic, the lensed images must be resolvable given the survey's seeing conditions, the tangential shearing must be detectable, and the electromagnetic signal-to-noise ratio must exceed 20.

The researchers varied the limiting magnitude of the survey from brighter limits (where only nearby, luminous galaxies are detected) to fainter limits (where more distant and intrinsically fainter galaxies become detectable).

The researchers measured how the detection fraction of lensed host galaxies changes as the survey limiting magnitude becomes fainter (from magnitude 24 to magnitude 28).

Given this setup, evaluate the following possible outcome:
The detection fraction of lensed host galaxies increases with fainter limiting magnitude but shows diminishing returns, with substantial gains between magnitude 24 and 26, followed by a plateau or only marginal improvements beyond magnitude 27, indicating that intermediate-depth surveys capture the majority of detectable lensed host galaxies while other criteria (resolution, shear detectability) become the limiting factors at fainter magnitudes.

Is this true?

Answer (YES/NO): YES